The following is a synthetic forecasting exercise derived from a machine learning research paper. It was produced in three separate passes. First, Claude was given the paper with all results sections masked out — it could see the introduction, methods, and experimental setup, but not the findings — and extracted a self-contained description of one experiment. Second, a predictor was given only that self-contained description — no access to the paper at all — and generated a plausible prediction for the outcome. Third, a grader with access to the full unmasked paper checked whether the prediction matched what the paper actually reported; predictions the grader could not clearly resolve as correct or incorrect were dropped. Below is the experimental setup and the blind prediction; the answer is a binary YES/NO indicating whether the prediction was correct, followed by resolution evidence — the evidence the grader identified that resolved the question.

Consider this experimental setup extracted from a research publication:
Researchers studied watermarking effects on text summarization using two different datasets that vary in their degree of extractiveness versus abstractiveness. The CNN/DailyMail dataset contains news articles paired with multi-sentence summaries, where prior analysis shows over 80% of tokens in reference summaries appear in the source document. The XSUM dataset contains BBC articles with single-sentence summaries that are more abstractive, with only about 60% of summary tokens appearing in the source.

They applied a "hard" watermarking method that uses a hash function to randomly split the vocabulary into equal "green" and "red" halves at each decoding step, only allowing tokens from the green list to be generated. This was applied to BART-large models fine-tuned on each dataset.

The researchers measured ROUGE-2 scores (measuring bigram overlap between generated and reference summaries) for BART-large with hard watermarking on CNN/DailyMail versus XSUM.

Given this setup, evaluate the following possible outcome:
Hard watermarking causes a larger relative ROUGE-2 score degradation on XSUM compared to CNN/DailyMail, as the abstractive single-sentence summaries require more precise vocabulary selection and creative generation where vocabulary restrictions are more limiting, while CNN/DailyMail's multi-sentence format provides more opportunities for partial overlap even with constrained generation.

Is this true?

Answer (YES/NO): YES